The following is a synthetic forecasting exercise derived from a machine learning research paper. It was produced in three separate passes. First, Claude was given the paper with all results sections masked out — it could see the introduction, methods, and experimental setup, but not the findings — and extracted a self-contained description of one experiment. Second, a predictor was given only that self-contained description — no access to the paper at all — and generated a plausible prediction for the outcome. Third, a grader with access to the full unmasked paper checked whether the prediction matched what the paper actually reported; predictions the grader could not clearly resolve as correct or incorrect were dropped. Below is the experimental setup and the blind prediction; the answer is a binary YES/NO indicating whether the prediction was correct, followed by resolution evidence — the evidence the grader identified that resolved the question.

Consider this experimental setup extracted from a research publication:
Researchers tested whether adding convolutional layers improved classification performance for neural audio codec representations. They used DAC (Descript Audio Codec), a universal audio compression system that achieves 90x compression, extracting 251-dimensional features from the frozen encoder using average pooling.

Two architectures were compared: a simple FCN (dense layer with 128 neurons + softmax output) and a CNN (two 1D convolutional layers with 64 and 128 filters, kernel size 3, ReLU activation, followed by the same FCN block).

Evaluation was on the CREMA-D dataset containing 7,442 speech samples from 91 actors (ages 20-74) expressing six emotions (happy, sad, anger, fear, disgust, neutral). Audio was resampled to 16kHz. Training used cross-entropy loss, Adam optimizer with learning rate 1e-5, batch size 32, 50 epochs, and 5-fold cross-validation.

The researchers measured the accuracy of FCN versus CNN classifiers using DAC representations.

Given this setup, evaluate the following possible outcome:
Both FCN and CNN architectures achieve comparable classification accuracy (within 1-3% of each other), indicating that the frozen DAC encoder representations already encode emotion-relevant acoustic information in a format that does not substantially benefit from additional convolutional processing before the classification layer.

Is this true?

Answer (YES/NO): YES